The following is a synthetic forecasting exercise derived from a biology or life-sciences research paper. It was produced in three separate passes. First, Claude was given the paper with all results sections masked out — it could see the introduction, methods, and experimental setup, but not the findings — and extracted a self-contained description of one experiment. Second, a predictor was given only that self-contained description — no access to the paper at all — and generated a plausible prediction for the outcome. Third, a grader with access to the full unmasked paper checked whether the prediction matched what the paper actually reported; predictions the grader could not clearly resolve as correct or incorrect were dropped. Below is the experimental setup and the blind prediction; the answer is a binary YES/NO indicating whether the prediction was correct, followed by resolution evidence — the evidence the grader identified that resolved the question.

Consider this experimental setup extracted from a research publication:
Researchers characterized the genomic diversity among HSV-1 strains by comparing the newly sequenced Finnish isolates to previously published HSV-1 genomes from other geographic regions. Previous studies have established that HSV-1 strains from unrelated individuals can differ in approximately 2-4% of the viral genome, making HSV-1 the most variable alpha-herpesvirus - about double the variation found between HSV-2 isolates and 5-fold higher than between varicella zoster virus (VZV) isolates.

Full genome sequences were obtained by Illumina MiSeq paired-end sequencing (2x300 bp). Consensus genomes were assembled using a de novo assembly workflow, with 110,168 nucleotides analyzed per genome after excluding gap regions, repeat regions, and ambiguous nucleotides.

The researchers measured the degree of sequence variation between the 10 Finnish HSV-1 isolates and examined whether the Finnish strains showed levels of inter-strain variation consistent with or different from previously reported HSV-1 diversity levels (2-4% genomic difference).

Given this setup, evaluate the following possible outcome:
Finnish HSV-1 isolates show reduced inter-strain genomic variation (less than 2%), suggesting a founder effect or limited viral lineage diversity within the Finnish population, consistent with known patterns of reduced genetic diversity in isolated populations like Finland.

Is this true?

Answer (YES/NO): NO